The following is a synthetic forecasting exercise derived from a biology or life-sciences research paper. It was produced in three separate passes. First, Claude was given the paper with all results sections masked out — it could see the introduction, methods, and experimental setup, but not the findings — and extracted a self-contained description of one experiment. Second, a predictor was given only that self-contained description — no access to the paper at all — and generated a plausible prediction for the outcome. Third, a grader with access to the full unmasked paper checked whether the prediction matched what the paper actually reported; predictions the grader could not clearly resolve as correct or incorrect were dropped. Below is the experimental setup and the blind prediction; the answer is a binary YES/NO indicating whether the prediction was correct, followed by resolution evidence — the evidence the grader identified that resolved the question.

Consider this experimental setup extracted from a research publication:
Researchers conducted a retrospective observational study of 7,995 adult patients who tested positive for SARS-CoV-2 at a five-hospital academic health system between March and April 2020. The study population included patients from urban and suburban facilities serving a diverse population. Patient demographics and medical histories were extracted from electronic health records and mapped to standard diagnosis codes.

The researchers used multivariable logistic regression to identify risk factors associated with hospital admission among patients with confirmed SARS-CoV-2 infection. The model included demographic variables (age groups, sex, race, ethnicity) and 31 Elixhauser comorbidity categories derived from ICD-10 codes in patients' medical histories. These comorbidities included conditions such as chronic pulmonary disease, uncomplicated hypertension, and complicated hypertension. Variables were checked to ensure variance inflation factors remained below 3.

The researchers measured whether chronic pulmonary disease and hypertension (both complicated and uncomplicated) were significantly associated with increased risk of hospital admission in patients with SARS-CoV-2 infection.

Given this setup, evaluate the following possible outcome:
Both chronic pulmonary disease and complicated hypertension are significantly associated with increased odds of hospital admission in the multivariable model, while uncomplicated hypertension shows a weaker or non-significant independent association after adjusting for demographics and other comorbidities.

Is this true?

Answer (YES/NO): NO